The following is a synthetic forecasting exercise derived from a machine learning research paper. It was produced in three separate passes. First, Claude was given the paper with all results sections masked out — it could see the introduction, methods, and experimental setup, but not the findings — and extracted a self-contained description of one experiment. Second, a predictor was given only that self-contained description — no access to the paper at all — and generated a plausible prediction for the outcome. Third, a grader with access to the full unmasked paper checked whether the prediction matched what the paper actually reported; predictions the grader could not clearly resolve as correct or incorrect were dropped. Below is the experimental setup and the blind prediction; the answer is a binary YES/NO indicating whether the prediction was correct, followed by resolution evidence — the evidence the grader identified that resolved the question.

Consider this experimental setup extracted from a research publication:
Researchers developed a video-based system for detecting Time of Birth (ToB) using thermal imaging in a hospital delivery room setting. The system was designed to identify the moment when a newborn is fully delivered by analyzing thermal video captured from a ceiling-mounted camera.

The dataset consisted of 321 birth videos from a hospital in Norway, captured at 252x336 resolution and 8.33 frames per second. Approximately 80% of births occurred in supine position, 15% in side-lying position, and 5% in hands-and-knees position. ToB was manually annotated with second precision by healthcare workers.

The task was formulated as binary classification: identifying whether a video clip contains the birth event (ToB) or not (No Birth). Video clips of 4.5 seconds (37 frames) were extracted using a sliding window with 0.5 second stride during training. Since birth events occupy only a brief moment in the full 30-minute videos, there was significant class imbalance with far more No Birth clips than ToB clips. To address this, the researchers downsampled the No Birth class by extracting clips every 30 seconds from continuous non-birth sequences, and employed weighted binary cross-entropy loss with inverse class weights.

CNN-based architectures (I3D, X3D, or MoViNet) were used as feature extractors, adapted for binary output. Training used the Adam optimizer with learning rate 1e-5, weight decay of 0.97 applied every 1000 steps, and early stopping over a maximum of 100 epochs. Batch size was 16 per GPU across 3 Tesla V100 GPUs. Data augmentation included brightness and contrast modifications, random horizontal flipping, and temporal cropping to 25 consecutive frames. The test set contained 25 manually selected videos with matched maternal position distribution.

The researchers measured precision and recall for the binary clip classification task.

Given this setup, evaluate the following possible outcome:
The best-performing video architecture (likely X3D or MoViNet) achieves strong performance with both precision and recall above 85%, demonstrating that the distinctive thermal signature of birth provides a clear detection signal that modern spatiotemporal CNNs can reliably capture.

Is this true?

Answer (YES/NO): YES